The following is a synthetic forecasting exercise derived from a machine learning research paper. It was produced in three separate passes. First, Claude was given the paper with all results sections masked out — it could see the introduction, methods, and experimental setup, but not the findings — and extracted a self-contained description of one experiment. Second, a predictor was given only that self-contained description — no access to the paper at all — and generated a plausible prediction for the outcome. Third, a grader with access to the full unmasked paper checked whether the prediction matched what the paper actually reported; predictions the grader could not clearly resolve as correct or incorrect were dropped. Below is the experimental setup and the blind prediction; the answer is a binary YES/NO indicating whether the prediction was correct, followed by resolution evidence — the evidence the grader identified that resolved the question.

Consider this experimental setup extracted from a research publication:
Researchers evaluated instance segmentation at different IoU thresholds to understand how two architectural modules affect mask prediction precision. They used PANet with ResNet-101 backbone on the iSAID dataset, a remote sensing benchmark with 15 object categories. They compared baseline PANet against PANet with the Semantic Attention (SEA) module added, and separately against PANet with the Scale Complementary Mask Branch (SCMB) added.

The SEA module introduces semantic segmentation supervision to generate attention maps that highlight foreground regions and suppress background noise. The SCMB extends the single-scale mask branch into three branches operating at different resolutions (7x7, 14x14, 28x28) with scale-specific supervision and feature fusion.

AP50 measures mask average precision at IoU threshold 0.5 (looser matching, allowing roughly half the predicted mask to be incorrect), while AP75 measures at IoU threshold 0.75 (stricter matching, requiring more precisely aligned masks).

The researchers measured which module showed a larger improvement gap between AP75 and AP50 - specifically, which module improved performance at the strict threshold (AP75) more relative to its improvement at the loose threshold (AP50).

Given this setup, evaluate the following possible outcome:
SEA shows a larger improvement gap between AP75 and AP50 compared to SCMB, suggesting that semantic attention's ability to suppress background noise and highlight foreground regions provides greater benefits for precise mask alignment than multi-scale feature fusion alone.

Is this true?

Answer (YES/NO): NO